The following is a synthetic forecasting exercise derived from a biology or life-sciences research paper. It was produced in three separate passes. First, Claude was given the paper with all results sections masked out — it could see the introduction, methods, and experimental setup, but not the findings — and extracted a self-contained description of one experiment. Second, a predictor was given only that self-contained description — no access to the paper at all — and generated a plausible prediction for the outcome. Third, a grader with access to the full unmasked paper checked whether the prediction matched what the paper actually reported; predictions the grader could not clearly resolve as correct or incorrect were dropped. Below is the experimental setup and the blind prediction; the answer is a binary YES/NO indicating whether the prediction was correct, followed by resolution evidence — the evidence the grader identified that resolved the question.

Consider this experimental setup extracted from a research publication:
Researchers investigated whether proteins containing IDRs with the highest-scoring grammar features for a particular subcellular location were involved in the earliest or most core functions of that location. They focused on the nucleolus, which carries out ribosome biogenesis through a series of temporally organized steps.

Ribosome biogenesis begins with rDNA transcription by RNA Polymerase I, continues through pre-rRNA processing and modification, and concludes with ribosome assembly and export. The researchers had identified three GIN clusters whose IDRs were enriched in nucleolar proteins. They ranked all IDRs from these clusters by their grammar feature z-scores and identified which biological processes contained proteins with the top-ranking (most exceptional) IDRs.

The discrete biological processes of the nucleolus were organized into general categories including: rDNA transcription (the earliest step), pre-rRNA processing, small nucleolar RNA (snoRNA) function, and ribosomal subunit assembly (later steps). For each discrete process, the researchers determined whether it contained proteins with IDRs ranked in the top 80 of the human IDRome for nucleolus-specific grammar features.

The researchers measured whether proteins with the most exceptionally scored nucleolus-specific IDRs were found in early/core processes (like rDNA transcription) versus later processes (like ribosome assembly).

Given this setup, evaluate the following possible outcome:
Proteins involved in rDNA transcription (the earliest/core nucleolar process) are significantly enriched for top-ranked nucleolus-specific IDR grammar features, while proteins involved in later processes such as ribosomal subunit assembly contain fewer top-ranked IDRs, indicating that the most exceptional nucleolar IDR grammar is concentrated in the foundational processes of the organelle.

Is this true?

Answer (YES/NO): YES